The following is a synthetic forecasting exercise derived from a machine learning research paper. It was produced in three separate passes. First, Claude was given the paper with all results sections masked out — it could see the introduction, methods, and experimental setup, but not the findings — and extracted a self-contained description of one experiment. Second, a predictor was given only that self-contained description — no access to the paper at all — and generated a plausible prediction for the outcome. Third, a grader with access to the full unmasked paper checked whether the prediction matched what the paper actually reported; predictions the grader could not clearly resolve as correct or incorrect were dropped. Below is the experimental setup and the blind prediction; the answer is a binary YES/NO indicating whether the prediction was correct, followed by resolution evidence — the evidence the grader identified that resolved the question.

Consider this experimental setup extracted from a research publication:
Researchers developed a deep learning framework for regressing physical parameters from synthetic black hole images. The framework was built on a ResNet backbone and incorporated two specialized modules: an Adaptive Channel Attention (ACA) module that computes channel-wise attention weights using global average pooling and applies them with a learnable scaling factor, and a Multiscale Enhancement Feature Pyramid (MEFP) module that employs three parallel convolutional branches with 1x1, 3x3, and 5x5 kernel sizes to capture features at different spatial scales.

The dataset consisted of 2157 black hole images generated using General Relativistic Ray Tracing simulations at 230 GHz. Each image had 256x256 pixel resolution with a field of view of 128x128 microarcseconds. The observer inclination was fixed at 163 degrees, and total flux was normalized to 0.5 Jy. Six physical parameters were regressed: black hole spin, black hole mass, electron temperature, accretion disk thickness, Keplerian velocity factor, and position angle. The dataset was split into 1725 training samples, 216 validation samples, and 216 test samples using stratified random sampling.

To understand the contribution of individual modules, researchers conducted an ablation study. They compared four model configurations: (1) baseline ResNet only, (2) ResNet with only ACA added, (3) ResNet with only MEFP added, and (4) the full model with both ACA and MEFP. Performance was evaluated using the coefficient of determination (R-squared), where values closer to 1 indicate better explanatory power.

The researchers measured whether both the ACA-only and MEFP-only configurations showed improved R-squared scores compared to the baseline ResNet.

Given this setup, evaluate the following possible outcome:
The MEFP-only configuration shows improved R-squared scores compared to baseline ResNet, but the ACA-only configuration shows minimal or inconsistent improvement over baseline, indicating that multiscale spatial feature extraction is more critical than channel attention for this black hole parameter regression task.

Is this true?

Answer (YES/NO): NO